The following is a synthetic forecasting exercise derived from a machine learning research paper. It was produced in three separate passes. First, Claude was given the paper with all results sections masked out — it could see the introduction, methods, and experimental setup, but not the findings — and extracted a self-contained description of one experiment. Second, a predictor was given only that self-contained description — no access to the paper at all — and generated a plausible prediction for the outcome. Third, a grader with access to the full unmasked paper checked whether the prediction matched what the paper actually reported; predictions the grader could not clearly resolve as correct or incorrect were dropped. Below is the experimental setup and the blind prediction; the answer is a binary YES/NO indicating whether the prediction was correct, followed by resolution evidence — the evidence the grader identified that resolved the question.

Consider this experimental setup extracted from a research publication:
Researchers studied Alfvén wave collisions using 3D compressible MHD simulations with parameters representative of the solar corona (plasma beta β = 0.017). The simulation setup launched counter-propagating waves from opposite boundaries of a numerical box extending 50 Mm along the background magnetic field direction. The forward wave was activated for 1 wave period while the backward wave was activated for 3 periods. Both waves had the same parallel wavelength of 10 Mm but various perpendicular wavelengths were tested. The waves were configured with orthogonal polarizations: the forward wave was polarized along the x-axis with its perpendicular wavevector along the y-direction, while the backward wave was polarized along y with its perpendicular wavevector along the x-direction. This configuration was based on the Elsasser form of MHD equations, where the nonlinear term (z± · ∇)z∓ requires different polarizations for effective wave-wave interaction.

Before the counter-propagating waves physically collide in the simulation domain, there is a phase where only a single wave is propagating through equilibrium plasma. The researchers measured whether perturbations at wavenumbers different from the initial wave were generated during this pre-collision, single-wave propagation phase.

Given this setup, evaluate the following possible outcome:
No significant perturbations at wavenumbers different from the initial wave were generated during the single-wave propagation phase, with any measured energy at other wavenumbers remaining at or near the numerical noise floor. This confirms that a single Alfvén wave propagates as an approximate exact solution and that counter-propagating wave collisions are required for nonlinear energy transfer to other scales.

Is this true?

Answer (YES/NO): NO